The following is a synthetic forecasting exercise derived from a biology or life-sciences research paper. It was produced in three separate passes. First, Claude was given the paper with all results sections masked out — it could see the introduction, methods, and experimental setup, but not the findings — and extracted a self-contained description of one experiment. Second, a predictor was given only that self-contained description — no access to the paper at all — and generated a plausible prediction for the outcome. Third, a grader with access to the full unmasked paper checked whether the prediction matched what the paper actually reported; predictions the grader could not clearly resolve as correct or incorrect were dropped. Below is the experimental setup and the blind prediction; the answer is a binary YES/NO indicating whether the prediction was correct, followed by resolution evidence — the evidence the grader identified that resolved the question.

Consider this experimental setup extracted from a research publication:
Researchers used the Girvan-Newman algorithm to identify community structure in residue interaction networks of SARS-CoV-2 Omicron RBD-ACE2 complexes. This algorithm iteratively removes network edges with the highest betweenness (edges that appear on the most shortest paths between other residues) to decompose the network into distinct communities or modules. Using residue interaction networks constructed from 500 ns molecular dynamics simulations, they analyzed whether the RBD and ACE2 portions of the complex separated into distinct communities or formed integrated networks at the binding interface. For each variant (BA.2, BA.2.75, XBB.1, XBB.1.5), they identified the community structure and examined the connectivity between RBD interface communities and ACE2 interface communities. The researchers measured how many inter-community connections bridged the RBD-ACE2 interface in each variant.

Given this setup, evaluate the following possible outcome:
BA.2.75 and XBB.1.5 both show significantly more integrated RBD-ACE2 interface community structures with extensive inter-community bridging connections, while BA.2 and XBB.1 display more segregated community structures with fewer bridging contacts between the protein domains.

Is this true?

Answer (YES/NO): YES